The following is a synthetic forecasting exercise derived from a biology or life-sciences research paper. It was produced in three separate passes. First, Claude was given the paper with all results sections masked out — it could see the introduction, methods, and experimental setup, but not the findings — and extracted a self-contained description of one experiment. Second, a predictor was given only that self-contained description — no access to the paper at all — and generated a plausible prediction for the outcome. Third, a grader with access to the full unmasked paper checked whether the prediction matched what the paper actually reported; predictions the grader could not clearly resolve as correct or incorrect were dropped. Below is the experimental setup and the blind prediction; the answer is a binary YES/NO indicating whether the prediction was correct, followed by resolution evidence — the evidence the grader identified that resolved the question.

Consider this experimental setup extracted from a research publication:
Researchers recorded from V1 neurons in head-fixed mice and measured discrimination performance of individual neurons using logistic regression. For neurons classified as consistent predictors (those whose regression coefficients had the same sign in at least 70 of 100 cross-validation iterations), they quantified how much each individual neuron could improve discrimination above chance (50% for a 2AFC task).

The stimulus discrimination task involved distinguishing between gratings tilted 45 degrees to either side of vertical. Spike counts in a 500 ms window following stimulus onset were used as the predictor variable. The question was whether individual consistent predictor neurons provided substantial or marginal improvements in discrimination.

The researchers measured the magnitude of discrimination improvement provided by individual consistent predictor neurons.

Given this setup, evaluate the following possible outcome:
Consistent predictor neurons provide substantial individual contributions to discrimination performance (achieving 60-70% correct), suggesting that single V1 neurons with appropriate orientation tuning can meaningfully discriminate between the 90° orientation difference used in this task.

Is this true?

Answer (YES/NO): NO